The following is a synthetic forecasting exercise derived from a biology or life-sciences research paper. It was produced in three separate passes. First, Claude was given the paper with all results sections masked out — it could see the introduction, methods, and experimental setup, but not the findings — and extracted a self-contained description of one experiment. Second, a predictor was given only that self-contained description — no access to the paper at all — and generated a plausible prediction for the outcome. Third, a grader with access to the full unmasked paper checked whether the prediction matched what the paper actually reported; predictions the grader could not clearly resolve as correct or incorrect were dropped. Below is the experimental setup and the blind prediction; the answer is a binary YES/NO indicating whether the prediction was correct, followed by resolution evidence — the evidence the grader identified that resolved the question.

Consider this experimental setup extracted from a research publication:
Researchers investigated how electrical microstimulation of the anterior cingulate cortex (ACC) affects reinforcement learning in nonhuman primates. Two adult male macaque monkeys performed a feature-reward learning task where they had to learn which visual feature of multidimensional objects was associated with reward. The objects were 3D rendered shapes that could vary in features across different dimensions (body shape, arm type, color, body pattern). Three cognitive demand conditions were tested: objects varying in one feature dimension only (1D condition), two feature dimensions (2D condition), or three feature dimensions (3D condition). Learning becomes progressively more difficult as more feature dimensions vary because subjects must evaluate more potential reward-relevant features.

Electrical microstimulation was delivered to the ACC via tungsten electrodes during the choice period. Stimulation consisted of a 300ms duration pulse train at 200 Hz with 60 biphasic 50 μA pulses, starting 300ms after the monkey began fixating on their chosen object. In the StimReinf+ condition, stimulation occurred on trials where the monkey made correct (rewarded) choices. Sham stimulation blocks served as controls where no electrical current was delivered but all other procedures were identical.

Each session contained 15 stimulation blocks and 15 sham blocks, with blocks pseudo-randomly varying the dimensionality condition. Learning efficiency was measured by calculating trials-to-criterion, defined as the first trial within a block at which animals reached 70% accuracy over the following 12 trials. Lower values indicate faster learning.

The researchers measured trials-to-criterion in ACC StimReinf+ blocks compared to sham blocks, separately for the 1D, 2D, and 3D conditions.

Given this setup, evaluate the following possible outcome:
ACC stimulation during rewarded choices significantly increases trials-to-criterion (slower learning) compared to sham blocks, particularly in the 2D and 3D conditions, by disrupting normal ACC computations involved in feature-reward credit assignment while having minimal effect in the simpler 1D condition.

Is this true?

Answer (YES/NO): NO